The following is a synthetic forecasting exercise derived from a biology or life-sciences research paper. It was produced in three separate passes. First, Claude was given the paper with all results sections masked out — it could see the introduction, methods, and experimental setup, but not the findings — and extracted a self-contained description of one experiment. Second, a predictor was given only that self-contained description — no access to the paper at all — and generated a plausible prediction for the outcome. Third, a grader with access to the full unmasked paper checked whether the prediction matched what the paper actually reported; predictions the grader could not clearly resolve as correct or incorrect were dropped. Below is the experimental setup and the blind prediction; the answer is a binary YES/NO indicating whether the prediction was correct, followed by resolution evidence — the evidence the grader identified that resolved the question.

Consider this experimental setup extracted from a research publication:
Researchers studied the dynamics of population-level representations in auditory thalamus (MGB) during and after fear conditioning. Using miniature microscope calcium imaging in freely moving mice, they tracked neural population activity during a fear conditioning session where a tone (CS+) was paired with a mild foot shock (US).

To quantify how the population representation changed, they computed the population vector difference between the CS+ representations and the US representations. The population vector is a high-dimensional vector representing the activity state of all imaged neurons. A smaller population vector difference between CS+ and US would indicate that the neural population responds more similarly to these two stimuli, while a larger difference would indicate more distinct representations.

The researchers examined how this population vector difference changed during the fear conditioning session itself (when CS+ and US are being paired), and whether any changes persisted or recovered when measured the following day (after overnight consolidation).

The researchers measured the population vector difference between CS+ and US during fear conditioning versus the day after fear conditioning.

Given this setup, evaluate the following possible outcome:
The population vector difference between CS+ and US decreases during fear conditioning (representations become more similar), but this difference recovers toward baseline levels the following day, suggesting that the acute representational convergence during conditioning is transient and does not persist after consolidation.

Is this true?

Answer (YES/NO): YES